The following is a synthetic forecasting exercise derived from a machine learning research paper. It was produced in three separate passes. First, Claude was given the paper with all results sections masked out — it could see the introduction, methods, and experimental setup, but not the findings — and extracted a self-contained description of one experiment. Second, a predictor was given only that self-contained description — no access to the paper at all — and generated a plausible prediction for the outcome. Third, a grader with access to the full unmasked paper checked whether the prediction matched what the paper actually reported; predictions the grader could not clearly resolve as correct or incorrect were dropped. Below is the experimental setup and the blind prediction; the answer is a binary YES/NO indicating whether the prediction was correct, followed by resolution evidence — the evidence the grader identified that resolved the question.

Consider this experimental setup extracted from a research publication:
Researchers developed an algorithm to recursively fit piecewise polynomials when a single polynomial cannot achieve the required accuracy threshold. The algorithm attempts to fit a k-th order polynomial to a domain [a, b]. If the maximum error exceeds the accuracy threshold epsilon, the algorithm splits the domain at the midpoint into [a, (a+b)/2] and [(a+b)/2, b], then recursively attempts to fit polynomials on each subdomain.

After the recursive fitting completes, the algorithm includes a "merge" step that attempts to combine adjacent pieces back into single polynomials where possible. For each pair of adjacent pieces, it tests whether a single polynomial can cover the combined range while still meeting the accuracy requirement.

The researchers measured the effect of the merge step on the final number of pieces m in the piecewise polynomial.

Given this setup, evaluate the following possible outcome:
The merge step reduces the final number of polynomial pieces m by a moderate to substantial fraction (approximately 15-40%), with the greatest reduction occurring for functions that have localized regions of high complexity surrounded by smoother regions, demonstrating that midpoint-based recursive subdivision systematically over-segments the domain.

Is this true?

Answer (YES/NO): NO